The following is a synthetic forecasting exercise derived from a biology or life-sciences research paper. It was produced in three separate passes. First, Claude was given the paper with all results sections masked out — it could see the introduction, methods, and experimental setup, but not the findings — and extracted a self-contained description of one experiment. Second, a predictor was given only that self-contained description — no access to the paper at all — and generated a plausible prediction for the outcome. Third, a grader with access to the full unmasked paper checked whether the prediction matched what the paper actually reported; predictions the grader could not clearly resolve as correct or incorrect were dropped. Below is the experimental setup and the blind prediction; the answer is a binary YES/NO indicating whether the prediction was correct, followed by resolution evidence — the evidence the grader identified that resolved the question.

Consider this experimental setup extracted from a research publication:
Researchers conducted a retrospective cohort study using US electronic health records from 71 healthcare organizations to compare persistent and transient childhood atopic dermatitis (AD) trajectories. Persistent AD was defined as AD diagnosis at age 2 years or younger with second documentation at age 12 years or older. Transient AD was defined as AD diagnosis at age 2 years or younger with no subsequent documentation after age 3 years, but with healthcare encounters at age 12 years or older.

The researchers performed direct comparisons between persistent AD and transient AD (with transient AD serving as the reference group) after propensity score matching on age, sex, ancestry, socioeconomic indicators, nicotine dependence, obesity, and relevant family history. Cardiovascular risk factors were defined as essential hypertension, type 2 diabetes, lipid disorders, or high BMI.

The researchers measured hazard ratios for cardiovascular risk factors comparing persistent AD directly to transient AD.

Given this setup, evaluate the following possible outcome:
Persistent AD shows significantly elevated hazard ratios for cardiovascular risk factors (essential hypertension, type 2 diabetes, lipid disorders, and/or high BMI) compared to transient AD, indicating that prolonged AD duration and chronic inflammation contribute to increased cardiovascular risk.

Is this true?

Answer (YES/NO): YES